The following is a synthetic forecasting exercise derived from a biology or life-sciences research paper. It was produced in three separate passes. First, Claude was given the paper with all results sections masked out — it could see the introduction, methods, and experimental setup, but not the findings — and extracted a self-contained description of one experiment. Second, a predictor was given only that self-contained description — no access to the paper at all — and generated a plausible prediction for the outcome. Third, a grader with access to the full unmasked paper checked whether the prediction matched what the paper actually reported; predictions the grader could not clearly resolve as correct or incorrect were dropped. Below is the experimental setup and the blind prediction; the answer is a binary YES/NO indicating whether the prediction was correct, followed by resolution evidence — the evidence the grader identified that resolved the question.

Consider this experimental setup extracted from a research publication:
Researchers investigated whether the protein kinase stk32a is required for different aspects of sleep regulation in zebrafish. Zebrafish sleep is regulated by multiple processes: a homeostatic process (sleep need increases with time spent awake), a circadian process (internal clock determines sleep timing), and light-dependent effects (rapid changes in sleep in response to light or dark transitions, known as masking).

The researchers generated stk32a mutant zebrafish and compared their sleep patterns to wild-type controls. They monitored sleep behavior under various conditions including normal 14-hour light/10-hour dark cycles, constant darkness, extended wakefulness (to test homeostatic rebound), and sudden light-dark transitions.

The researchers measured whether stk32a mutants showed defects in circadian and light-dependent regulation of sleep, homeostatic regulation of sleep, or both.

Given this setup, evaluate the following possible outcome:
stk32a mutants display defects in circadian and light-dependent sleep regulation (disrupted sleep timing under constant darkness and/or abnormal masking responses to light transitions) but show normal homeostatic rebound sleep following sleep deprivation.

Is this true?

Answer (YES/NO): NO